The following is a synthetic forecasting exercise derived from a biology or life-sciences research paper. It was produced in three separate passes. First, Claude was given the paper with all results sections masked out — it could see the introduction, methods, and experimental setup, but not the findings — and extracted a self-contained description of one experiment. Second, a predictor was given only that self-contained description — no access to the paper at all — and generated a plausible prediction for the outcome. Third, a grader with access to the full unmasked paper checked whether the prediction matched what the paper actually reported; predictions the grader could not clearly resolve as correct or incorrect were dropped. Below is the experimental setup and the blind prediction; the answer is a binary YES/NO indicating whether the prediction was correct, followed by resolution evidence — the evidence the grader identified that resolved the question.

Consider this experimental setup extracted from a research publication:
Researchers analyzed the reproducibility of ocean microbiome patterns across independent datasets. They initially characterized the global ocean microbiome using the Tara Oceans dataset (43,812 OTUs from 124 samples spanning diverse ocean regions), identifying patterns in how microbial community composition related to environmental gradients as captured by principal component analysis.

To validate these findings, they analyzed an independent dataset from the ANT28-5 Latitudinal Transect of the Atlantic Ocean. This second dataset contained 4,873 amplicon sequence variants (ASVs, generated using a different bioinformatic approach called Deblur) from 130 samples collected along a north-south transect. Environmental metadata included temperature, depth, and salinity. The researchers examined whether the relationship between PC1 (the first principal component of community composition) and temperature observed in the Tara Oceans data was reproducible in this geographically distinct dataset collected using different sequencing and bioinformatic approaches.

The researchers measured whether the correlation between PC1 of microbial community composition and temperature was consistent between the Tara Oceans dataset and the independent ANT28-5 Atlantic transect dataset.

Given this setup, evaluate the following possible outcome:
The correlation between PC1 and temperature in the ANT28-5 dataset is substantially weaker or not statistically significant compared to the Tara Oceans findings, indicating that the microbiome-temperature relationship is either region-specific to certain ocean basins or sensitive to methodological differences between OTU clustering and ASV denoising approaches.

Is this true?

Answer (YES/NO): NO